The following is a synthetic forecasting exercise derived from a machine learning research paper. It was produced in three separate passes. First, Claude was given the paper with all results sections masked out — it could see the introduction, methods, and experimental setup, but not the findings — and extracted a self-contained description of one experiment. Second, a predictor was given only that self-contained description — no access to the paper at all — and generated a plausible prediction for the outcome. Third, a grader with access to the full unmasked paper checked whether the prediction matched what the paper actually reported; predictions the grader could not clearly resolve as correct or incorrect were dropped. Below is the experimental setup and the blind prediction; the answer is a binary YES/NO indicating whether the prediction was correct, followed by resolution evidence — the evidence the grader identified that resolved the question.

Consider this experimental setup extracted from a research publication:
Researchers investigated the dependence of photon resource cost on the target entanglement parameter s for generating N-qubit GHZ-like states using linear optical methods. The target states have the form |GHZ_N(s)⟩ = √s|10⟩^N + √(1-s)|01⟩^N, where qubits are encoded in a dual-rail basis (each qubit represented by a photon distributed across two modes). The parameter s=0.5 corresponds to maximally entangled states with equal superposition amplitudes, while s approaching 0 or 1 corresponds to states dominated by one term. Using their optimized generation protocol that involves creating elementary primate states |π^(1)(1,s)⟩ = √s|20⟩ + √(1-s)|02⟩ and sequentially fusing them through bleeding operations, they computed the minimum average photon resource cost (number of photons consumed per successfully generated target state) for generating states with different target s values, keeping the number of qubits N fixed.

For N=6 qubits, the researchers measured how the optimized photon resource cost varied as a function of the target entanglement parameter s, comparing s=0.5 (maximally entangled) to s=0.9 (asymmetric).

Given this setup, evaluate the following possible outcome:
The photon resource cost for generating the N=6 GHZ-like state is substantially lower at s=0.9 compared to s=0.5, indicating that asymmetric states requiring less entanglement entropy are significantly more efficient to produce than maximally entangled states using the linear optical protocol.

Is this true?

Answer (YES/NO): YES